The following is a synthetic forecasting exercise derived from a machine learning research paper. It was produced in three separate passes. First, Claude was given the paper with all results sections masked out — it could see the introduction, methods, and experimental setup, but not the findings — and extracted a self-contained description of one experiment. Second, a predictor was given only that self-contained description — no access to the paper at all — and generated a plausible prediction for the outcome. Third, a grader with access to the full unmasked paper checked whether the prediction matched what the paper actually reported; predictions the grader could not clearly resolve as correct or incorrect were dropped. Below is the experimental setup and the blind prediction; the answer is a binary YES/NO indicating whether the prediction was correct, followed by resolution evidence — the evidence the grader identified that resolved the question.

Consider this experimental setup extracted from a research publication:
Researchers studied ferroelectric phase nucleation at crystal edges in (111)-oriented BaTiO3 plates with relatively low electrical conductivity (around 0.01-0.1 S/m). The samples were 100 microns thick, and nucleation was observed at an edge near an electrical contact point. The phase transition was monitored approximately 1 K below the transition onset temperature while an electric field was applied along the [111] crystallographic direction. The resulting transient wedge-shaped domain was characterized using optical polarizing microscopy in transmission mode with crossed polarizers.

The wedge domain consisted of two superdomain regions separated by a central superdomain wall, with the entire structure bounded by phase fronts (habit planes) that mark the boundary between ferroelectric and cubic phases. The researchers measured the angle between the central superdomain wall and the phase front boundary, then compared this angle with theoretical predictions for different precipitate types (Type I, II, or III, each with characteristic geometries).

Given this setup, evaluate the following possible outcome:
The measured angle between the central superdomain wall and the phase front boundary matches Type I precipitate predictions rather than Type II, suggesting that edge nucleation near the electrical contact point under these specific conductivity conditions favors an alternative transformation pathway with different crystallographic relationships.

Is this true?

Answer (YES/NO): NO